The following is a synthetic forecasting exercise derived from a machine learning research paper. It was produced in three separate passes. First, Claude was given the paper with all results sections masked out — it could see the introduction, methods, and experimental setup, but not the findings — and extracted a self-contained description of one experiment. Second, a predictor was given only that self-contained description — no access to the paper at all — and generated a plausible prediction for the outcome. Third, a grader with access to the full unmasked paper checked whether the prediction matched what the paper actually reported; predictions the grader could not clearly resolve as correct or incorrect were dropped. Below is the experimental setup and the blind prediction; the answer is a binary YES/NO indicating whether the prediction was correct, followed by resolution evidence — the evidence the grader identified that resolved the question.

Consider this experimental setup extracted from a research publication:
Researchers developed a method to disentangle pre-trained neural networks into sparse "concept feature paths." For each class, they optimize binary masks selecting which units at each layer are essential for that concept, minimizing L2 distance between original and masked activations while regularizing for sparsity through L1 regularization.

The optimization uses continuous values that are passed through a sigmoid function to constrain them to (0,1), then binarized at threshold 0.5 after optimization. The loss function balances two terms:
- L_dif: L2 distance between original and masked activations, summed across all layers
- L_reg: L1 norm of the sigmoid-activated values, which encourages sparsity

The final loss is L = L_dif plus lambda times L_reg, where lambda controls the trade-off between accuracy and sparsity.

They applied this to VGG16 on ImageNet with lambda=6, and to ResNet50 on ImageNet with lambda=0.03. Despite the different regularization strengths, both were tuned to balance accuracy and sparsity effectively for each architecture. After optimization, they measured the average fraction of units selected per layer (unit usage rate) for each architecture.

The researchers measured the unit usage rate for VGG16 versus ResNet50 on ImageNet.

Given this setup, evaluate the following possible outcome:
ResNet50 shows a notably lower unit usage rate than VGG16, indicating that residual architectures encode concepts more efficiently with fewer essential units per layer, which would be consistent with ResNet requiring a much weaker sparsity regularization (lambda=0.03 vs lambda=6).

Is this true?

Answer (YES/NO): YES